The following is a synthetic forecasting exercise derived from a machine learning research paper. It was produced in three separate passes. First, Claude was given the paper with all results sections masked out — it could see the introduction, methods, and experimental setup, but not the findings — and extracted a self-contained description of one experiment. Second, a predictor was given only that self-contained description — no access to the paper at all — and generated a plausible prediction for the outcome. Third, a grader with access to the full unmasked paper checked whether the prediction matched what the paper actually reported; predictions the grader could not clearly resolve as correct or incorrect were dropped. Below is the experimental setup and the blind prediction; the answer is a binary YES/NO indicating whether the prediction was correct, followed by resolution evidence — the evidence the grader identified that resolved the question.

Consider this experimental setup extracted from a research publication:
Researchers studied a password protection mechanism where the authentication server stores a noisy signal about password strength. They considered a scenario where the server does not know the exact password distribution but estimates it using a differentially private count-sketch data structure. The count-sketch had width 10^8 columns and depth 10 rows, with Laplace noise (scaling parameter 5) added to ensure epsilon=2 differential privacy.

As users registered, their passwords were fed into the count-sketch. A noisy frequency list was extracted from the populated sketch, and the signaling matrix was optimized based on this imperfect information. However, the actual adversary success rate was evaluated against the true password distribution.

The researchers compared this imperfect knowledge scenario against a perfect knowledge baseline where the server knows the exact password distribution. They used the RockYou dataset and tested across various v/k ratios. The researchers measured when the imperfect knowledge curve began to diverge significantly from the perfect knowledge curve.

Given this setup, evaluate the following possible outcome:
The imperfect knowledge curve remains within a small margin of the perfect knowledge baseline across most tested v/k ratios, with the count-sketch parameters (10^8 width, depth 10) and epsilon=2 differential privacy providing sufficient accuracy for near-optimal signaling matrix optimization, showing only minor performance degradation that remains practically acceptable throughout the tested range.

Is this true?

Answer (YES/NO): NO